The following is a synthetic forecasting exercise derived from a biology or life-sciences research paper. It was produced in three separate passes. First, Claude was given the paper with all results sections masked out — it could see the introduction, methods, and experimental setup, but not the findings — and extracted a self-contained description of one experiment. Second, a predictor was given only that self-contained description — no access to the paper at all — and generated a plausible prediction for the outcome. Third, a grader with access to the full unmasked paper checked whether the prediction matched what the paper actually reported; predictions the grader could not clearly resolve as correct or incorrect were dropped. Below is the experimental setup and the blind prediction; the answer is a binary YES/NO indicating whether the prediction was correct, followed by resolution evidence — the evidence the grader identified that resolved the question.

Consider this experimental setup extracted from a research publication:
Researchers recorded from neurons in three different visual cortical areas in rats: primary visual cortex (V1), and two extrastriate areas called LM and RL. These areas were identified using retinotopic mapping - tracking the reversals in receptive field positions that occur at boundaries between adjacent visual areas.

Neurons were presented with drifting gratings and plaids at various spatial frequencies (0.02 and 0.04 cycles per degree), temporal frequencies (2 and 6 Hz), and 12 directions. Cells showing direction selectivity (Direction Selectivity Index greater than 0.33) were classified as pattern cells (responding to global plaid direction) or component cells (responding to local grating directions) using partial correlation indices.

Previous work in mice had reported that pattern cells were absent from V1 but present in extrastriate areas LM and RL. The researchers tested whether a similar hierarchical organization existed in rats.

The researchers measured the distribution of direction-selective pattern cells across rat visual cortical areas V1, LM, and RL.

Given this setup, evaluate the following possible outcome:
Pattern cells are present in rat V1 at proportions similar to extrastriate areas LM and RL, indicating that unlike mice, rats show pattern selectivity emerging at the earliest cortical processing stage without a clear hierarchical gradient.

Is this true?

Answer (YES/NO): NO